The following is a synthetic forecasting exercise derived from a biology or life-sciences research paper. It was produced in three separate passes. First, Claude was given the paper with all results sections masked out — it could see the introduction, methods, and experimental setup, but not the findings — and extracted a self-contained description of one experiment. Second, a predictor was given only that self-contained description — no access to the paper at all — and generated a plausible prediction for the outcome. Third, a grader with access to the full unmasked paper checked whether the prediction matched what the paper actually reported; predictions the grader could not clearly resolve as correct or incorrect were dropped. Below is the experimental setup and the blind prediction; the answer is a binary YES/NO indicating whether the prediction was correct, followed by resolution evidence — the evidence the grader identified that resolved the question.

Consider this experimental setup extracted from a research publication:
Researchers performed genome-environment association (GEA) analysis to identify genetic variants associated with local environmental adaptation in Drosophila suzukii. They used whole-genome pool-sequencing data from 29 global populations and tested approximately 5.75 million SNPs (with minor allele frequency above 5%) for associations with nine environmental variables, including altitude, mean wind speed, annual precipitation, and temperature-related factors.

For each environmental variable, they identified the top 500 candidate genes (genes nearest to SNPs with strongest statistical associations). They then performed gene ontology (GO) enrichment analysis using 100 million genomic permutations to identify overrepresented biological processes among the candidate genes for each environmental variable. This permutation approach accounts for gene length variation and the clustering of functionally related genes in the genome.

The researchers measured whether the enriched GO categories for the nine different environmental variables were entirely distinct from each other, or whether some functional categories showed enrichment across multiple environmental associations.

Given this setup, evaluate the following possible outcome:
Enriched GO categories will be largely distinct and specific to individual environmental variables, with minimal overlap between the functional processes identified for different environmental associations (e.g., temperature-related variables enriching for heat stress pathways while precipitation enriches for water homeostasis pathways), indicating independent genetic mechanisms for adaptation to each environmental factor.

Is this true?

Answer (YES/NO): NO